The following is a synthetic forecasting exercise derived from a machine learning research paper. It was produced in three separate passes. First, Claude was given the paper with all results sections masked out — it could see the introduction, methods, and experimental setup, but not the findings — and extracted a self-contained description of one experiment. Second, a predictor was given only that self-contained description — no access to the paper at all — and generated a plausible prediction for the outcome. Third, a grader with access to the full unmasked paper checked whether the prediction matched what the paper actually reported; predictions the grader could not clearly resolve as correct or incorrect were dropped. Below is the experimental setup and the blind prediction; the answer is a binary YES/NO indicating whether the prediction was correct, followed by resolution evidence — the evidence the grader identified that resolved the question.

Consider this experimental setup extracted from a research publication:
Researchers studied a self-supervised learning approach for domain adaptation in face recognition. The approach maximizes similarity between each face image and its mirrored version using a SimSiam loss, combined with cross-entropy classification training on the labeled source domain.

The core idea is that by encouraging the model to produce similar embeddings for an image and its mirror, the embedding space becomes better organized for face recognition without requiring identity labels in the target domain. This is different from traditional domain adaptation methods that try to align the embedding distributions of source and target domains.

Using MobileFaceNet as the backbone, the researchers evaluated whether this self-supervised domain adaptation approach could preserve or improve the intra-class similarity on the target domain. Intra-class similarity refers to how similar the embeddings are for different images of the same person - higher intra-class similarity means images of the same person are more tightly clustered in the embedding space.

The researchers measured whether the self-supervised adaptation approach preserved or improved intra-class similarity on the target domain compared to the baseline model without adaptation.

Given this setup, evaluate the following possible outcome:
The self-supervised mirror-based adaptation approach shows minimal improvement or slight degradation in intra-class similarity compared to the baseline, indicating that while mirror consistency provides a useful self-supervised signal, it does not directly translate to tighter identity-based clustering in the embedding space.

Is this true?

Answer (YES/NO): YES